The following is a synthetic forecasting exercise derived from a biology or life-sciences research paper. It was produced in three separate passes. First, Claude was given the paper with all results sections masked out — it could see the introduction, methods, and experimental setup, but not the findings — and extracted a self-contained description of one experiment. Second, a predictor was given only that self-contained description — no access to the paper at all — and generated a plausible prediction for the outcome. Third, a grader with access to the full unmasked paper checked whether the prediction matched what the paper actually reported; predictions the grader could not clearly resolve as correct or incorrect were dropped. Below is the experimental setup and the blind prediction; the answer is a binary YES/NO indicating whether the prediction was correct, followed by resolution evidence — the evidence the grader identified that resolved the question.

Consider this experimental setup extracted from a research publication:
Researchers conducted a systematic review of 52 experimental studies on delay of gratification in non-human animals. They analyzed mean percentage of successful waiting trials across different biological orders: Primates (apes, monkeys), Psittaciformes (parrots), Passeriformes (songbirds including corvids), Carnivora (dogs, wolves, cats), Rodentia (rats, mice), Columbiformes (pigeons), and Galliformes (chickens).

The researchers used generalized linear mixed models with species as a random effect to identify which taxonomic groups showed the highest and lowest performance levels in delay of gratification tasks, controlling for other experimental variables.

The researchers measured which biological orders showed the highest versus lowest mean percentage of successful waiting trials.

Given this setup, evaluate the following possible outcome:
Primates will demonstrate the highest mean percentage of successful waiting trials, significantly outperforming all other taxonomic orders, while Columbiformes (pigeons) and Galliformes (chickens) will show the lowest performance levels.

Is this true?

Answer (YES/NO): NO